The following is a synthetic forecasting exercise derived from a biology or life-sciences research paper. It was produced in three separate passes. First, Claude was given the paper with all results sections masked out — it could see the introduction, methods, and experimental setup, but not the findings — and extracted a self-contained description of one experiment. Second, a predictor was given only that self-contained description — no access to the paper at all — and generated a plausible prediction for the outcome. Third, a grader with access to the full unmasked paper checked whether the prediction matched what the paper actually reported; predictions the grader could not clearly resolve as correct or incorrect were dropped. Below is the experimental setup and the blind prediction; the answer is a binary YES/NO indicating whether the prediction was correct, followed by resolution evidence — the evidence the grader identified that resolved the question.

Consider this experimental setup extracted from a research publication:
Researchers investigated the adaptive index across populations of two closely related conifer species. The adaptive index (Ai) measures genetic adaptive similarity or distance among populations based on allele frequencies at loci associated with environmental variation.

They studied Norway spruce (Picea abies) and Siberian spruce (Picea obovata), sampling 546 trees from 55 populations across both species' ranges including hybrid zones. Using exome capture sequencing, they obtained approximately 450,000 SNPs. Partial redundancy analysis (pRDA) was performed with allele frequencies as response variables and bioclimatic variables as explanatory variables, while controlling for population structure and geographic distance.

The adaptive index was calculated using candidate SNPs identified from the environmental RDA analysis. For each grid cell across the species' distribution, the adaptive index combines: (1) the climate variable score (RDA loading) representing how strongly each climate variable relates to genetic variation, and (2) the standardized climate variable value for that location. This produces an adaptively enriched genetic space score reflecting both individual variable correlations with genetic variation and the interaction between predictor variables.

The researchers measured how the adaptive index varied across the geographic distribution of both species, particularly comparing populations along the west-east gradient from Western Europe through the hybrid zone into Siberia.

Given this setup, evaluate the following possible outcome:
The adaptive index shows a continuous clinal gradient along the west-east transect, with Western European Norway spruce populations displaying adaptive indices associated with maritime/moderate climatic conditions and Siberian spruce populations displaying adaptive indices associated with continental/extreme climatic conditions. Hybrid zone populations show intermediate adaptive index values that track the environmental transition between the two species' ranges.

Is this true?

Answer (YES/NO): NO